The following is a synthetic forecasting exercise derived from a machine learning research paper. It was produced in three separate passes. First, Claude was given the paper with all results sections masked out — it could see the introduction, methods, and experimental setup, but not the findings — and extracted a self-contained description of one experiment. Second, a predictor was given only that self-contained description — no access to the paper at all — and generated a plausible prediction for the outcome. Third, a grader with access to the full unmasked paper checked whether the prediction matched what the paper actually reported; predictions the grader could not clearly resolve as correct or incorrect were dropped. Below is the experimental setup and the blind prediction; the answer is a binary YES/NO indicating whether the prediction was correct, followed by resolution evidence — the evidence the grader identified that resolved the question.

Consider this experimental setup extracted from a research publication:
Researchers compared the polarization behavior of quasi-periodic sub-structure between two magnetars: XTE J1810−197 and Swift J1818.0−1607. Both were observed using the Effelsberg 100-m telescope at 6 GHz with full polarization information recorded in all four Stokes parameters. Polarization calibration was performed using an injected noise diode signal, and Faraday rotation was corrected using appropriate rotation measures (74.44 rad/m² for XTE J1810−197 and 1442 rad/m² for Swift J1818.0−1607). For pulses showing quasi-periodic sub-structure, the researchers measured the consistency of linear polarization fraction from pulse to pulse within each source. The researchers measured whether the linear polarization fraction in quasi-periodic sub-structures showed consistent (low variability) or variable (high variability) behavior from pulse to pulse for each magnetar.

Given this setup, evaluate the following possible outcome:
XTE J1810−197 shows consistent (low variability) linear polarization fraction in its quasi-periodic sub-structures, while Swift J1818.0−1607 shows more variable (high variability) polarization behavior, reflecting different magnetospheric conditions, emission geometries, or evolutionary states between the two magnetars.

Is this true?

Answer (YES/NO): YES